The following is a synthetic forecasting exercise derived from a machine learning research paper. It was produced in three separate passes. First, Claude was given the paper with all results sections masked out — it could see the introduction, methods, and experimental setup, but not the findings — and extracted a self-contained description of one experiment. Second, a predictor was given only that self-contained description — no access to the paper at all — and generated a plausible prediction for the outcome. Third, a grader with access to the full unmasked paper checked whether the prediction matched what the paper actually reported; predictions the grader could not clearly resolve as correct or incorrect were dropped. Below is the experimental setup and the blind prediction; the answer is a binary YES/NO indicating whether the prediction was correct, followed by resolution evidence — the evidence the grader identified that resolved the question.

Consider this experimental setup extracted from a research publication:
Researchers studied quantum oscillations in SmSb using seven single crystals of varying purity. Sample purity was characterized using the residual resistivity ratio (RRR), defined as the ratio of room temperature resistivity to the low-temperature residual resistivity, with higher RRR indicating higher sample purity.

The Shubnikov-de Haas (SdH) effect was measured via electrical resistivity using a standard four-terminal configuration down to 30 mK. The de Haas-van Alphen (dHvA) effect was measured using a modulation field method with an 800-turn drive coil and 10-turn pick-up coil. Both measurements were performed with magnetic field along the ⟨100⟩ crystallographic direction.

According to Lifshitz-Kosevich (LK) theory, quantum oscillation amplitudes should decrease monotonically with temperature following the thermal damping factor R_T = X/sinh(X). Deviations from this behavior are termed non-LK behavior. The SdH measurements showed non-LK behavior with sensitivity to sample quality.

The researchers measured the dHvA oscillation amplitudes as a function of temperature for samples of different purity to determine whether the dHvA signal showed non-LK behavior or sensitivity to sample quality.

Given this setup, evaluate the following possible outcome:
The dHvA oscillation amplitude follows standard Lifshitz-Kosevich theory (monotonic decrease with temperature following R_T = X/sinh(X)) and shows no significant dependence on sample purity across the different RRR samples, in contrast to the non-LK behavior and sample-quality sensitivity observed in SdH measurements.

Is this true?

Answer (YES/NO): YES